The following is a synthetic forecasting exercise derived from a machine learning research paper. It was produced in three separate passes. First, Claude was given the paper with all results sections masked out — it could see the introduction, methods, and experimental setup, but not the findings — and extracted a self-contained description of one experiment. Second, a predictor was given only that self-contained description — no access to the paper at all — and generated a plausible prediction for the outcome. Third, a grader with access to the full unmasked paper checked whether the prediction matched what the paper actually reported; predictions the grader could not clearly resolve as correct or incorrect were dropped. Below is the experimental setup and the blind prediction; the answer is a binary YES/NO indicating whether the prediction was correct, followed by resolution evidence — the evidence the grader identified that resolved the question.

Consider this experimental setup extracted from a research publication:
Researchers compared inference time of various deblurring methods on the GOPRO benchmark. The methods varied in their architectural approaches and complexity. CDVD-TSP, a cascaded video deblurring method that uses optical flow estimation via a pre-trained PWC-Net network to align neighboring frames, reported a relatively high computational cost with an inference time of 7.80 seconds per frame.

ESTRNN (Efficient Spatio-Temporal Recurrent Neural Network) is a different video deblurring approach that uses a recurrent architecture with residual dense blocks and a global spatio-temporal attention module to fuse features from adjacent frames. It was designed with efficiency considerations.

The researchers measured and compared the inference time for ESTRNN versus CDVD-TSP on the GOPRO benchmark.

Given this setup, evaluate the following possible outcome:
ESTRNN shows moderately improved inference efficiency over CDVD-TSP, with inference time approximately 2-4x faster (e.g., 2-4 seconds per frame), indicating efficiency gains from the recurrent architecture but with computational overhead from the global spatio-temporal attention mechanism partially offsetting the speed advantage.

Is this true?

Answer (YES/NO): NO